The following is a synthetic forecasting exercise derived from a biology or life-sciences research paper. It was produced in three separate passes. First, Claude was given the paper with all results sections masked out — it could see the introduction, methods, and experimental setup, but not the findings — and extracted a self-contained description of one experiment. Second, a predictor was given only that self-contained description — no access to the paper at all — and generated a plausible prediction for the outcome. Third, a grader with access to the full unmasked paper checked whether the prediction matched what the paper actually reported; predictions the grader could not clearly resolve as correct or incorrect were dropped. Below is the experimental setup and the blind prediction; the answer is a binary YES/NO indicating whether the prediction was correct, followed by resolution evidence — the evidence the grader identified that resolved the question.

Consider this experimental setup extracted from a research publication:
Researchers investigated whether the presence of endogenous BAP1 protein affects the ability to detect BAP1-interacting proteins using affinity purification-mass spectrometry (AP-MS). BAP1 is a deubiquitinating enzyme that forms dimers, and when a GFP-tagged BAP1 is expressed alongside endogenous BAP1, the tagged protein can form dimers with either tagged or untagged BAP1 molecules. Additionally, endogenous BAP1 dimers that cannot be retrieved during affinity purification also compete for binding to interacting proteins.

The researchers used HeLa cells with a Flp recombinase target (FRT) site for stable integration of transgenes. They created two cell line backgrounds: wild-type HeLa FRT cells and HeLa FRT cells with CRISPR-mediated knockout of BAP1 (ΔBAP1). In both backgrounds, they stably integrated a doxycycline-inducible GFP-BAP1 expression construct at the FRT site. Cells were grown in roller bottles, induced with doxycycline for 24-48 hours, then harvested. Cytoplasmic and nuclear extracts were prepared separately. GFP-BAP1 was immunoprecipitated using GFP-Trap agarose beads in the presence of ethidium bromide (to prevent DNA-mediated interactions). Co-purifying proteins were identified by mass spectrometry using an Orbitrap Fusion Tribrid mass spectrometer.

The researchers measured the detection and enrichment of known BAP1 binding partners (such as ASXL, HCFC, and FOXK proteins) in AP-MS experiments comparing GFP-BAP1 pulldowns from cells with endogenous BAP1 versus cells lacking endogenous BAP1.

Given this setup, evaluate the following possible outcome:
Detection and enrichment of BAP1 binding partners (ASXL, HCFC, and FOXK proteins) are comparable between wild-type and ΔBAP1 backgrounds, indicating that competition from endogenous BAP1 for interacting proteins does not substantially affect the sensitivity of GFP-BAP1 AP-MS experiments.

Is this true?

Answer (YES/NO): NO